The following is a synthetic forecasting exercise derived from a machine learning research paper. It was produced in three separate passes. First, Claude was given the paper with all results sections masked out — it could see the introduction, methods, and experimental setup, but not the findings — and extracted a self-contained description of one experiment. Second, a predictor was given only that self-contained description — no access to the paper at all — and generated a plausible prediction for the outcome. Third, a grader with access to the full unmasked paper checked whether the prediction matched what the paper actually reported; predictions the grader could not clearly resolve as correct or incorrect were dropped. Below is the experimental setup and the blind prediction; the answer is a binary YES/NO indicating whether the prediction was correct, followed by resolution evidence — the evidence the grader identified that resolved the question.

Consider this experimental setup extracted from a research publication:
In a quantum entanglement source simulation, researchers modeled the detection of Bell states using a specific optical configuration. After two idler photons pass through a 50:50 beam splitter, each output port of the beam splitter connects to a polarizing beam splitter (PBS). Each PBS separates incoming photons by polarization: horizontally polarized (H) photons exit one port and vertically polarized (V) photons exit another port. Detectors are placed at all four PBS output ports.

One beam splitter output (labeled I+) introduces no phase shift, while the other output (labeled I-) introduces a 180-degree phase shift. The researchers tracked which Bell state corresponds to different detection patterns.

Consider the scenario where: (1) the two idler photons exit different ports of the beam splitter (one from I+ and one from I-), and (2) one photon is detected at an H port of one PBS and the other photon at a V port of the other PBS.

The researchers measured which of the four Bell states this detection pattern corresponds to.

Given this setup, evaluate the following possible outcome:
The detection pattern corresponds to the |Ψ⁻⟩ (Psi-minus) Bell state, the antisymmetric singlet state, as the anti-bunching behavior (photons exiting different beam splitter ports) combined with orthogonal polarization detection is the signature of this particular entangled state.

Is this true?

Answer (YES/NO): YES